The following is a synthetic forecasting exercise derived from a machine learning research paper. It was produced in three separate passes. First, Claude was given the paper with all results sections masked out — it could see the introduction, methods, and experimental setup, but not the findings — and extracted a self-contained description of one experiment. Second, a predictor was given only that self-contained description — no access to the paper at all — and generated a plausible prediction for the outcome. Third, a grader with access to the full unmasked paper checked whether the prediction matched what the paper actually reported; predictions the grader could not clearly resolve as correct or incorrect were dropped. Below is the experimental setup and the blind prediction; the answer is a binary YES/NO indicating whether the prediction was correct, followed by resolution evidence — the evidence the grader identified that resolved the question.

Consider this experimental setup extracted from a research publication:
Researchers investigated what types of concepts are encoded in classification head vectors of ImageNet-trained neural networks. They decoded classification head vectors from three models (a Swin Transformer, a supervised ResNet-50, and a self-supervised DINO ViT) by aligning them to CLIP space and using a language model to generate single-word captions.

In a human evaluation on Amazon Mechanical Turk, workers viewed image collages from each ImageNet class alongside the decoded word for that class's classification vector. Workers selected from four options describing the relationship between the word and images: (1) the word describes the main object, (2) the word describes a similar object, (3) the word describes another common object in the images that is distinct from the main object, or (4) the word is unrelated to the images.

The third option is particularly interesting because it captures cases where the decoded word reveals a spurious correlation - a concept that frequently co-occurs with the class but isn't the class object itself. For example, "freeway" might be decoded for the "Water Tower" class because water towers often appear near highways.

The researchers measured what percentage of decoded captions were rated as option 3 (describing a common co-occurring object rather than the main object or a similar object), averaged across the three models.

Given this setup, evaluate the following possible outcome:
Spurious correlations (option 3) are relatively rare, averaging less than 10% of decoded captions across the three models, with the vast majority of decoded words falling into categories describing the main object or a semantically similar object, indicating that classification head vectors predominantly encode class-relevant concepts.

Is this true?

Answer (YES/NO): NO